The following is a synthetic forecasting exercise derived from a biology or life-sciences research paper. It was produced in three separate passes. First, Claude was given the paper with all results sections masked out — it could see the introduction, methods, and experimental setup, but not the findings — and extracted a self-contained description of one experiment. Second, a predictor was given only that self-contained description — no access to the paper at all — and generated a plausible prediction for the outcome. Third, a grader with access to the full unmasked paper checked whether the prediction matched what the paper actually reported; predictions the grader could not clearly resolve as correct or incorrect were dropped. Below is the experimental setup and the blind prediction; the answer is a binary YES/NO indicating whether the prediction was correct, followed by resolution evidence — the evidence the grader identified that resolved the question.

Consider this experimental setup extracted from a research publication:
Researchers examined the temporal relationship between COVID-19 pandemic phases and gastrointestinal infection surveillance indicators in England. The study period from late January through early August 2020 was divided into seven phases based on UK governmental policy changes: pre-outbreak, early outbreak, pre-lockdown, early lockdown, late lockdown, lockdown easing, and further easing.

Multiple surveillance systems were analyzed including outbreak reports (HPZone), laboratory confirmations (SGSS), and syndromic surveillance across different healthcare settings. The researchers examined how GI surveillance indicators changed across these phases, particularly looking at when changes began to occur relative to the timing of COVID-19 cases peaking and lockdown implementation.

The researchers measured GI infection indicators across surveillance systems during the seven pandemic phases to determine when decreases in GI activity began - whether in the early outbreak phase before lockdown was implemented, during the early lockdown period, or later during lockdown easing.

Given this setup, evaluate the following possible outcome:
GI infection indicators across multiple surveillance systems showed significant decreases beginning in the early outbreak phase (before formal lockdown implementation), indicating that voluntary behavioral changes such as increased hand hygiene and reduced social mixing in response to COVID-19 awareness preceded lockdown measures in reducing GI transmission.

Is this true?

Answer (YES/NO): YES